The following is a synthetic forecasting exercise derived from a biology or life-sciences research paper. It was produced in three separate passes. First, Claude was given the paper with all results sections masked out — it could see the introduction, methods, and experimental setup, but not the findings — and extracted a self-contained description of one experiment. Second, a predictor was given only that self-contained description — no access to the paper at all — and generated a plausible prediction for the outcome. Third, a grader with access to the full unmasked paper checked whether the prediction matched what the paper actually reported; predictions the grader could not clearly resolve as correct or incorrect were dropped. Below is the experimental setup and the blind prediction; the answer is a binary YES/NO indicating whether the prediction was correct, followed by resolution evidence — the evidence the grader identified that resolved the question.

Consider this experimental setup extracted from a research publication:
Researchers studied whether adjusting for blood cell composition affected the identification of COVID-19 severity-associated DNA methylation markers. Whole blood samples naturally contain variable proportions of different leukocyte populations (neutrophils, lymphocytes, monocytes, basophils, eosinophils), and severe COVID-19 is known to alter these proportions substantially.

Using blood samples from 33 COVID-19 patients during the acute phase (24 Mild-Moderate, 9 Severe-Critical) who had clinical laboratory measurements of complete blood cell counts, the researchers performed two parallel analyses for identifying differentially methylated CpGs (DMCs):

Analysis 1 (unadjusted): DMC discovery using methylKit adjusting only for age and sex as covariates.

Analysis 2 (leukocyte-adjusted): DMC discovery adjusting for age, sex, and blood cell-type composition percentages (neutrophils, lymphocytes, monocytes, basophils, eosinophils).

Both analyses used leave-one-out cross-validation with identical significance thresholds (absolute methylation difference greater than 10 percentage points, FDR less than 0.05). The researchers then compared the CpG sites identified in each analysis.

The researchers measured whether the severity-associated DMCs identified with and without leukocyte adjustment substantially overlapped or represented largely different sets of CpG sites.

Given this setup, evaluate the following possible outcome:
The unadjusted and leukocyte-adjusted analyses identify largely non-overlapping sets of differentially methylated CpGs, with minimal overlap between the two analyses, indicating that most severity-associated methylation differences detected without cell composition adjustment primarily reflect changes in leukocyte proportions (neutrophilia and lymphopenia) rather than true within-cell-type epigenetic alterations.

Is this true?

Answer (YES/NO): YES